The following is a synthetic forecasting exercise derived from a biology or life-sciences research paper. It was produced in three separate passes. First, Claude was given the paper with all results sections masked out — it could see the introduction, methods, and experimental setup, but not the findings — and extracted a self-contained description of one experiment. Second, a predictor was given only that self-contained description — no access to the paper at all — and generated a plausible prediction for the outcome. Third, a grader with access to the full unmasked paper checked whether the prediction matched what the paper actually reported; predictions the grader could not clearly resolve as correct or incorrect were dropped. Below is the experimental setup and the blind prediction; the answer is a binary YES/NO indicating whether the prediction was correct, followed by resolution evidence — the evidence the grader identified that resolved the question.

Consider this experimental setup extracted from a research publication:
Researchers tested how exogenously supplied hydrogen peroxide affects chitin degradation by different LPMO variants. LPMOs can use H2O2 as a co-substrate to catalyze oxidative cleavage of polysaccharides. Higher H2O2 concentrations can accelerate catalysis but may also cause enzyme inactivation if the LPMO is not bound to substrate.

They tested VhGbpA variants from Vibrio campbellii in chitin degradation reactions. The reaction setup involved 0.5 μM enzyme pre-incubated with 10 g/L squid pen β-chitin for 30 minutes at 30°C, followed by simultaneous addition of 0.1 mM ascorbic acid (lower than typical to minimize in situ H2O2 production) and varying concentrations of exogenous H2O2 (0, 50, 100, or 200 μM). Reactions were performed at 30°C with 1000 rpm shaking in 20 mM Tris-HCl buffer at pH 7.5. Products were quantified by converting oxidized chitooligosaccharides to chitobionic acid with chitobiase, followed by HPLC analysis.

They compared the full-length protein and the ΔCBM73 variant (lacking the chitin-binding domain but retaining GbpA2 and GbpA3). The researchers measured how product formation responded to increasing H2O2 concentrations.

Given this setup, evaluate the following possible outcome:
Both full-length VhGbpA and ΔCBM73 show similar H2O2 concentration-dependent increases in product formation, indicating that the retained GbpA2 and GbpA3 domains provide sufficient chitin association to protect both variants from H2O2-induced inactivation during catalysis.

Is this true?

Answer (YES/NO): NO